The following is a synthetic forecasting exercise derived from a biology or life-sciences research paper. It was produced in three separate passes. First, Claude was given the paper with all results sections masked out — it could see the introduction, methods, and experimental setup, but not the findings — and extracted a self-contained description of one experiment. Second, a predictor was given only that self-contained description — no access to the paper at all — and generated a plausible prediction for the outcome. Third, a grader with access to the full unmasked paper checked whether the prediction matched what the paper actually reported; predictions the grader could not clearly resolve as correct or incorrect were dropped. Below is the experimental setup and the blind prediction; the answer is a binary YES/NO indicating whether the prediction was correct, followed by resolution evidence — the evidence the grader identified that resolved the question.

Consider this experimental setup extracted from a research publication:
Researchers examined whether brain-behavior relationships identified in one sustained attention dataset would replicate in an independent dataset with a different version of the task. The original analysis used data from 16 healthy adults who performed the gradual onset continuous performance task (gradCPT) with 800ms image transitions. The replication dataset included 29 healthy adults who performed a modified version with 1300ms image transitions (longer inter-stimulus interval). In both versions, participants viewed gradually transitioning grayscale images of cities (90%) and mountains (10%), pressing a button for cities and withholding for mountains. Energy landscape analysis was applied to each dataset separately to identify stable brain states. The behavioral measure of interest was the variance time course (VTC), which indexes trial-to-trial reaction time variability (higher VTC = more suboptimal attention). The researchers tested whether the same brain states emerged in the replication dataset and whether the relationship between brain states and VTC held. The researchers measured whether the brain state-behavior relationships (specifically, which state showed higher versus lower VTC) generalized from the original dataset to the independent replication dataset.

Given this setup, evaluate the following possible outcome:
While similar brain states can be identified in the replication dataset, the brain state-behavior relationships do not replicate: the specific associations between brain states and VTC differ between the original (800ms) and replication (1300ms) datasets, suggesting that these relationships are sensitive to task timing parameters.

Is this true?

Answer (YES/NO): NO